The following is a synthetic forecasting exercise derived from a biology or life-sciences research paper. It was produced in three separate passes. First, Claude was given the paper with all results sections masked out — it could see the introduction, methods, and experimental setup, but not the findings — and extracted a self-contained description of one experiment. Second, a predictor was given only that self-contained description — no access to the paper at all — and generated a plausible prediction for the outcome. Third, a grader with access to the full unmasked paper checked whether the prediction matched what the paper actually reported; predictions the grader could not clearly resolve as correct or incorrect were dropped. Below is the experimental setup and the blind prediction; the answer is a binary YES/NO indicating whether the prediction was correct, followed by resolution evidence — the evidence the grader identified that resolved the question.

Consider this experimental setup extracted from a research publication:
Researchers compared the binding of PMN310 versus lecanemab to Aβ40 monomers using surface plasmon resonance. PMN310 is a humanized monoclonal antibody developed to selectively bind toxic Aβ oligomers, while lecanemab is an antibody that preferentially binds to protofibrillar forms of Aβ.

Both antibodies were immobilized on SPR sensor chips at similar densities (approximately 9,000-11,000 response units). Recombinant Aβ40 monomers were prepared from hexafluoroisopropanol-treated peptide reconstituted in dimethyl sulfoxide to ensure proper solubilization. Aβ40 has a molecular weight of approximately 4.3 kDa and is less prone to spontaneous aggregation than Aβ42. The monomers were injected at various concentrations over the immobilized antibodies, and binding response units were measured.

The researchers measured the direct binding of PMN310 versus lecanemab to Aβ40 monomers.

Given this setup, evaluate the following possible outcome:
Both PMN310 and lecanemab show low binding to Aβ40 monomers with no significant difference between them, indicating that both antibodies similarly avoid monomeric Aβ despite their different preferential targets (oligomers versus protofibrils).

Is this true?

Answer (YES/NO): NO